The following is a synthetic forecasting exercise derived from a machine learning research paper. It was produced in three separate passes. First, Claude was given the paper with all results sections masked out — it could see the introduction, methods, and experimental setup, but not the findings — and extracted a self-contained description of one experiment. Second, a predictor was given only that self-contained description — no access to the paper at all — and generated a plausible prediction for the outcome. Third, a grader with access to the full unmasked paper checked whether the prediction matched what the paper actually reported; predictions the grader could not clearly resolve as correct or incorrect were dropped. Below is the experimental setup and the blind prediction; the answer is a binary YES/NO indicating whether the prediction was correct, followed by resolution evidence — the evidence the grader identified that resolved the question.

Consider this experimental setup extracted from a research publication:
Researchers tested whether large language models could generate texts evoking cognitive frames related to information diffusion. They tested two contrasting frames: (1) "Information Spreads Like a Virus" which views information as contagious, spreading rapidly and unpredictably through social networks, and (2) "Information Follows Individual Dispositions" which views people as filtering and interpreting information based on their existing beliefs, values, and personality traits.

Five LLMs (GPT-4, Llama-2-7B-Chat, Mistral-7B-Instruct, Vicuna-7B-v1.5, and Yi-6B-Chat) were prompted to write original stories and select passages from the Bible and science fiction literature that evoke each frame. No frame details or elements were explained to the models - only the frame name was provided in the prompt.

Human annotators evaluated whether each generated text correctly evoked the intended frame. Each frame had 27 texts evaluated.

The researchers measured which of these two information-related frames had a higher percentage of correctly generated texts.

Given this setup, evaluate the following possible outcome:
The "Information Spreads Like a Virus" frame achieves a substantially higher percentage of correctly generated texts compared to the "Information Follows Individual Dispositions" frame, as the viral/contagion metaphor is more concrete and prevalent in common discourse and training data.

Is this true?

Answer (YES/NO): YES